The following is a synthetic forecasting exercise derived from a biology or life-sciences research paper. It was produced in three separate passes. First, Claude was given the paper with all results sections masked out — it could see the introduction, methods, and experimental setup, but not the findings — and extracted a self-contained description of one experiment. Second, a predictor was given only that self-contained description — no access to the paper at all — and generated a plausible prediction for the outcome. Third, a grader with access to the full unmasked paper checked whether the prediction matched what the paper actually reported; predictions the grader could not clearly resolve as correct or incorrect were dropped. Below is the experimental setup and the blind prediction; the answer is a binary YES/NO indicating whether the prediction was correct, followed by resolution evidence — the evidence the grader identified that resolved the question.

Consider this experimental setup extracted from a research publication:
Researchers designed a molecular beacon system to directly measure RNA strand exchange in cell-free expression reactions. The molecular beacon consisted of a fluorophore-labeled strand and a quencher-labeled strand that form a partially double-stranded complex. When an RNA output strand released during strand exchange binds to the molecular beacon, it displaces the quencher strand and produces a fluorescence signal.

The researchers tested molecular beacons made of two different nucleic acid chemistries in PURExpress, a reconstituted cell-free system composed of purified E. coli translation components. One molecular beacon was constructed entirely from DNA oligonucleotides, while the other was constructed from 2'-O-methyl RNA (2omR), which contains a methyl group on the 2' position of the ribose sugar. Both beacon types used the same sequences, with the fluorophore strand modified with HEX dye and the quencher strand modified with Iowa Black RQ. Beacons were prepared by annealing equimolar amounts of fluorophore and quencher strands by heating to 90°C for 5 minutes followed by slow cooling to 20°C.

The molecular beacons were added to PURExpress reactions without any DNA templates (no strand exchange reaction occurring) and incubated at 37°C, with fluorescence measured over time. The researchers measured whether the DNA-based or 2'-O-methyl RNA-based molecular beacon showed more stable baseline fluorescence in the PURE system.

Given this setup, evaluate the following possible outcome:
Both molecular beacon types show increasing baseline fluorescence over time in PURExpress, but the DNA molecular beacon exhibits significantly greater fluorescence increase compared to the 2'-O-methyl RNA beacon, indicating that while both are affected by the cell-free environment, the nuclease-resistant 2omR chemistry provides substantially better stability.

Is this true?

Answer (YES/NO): NO